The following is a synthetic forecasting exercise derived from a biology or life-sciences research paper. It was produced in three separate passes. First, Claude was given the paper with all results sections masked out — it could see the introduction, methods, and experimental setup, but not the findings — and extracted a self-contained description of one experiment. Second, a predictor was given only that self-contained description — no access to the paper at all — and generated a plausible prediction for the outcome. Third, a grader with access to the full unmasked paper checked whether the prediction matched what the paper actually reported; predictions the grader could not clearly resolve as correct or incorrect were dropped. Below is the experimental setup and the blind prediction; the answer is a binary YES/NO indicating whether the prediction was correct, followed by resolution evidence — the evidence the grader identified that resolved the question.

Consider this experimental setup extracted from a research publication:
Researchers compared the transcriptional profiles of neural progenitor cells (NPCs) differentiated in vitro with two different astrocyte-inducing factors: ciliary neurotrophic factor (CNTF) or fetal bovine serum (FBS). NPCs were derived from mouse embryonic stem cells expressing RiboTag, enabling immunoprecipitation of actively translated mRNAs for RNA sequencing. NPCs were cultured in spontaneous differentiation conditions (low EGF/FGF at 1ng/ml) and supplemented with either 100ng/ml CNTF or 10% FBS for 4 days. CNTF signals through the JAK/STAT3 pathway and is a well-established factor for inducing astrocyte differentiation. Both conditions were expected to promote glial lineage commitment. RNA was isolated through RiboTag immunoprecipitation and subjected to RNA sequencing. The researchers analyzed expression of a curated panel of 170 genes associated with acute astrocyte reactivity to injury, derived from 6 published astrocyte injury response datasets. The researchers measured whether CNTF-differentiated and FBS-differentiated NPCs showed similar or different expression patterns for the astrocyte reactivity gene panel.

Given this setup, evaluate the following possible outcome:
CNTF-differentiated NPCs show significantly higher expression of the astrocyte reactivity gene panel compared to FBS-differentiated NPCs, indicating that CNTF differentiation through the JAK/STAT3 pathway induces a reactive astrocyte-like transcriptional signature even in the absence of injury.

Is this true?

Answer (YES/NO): YES